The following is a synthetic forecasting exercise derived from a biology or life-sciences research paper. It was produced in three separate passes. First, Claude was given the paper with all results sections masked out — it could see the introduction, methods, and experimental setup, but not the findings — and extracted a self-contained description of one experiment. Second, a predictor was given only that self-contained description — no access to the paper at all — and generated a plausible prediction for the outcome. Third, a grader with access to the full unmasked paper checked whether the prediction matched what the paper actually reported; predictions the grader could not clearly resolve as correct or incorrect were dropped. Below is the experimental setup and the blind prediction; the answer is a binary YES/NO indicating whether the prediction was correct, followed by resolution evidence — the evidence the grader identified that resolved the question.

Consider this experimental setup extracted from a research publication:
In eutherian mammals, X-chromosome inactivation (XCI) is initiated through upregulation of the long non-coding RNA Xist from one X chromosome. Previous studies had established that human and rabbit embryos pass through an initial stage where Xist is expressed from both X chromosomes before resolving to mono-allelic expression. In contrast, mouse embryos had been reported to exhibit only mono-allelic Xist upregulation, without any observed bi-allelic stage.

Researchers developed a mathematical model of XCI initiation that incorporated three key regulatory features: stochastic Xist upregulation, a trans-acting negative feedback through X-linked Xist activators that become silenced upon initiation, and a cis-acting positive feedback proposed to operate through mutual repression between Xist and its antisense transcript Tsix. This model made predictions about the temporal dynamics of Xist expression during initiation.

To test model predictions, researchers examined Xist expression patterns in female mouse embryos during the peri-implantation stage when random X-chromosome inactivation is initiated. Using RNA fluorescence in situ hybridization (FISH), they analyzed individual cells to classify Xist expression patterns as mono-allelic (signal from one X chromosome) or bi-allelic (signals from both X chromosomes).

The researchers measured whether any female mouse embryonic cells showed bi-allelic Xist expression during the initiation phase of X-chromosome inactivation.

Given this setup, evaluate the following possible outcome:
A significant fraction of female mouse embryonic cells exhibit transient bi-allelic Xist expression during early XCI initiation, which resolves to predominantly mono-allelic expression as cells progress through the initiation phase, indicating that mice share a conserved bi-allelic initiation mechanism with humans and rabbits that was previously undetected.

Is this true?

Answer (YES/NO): YES